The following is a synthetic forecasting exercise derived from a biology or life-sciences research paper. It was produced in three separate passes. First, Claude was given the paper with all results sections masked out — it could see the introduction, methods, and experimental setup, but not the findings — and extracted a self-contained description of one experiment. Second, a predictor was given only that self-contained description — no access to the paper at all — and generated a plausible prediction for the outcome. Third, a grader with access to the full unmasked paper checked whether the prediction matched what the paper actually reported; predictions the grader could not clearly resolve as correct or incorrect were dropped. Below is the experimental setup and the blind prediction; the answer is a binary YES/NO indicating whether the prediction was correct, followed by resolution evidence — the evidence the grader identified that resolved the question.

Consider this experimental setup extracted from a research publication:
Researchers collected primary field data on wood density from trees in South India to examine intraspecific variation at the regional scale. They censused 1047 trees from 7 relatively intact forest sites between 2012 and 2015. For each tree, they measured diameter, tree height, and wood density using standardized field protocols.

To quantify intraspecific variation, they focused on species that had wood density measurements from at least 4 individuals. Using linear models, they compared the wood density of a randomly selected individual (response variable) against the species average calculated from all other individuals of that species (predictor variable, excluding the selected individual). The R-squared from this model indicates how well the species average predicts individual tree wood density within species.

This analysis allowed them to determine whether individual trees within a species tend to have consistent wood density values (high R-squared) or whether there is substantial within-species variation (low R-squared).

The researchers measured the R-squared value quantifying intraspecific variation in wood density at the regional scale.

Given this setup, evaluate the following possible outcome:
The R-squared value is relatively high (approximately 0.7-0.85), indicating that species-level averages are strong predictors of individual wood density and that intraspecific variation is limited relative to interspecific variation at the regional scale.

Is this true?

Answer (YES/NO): YES